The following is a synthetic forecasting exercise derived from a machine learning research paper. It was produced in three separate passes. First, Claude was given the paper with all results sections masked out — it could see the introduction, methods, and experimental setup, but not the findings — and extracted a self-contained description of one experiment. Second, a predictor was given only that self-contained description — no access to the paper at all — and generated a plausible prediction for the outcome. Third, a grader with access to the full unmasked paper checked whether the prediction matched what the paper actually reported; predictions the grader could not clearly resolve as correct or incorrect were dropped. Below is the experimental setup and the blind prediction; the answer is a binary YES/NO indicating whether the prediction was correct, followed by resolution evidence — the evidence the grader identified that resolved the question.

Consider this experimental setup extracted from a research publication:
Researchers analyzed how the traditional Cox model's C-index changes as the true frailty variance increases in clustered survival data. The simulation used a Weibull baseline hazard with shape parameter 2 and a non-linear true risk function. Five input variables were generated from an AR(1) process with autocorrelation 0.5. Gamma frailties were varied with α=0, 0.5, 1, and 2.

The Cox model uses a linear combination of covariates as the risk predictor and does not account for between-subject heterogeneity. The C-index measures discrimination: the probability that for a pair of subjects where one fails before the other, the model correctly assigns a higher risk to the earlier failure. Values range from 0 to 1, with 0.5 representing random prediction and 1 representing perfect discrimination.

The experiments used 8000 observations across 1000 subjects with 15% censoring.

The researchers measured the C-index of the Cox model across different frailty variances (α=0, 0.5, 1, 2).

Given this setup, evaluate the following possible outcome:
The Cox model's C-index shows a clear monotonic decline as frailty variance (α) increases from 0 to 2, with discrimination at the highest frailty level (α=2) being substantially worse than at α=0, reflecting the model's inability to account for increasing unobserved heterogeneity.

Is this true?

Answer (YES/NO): NO